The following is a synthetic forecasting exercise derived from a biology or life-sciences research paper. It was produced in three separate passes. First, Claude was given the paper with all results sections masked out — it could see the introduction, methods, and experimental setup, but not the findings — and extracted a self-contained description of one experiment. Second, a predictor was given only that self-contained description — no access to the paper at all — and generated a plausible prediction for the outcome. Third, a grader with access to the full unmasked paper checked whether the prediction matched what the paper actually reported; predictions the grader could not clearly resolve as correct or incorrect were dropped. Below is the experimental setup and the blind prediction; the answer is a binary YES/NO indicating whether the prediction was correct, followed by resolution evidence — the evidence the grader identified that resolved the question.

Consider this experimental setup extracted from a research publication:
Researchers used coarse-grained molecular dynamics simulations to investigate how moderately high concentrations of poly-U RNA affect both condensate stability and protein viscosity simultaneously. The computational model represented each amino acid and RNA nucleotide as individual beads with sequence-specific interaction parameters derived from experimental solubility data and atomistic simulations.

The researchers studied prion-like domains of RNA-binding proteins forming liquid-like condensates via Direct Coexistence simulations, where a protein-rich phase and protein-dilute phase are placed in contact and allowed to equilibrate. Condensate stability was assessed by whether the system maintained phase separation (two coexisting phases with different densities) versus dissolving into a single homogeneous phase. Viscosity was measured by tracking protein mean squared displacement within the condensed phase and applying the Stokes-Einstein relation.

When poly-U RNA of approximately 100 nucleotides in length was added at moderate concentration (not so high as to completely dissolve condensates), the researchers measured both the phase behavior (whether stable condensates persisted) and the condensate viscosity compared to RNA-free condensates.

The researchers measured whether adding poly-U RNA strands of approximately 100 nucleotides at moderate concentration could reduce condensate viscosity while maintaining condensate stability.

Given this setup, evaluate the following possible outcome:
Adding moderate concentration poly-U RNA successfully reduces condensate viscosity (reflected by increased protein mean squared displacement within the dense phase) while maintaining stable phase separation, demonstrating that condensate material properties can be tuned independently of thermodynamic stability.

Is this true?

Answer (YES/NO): YES